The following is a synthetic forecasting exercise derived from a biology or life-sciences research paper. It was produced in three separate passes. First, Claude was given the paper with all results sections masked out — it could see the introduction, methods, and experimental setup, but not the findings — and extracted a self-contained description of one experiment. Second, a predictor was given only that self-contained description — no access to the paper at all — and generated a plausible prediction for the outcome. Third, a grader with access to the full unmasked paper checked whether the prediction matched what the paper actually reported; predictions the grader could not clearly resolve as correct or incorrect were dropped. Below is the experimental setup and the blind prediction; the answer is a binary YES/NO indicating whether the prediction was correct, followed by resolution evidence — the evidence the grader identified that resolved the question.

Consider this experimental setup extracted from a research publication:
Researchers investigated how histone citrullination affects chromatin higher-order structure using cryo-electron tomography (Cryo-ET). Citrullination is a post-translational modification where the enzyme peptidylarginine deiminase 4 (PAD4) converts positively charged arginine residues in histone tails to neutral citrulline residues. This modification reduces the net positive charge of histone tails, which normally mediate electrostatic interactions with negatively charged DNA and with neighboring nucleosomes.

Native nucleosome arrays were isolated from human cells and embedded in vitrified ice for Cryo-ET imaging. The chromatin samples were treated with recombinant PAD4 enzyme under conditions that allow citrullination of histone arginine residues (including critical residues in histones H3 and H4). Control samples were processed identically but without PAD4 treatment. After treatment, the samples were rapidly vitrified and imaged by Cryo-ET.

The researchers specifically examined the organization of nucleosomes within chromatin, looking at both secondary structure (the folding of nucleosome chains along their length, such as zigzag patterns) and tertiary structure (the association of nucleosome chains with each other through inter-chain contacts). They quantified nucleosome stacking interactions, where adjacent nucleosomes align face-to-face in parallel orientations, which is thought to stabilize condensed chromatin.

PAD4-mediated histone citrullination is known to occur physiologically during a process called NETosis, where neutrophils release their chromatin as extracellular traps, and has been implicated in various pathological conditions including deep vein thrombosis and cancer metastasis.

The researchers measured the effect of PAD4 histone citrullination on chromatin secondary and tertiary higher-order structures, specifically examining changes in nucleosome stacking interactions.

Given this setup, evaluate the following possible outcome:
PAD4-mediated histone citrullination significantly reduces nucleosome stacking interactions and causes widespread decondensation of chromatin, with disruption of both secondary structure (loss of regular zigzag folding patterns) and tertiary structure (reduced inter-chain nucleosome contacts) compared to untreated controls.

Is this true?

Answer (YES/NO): NO